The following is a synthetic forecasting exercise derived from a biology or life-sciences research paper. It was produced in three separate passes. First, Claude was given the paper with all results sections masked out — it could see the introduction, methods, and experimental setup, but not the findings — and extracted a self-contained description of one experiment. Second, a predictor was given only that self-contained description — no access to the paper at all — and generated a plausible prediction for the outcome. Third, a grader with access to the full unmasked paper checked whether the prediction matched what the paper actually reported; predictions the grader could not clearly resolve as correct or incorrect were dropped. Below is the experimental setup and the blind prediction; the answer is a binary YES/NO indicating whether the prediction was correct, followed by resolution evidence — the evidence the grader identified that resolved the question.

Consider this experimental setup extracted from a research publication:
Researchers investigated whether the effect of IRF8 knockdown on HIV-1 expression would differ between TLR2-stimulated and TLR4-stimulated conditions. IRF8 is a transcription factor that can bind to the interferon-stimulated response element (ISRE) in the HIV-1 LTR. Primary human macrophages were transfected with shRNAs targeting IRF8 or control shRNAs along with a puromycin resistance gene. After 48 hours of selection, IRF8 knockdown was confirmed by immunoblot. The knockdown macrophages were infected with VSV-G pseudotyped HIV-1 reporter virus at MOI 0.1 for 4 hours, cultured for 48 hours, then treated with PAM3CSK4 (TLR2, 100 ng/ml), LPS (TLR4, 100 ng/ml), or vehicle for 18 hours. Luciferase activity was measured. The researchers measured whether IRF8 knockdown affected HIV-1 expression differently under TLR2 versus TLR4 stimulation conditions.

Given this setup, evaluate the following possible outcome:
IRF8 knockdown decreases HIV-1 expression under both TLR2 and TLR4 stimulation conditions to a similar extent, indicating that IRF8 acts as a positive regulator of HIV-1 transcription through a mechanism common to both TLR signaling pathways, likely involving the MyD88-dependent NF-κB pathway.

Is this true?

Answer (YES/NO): NO